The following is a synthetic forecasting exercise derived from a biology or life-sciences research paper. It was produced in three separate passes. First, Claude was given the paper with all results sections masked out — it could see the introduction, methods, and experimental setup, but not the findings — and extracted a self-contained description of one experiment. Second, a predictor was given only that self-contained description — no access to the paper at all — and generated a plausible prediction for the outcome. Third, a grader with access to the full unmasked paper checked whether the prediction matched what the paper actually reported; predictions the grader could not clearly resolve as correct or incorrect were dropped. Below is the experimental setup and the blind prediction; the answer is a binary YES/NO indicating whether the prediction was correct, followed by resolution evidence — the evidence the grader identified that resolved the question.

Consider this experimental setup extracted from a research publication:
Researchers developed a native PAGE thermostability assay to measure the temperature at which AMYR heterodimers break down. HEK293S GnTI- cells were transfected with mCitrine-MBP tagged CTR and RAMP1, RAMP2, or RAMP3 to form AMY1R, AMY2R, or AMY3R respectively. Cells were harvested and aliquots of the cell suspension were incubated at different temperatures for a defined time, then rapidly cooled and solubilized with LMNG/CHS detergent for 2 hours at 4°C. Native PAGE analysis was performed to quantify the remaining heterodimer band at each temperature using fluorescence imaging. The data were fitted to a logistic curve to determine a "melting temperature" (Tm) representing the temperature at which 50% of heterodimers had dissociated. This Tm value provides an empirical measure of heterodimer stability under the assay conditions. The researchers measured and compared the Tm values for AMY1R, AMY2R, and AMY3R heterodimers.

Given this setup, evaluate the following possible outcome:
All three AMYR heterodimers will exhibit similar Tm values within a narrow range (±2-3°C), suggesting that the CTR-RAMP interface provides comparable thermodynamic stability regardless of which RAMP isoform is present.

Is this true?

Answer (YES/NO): NO